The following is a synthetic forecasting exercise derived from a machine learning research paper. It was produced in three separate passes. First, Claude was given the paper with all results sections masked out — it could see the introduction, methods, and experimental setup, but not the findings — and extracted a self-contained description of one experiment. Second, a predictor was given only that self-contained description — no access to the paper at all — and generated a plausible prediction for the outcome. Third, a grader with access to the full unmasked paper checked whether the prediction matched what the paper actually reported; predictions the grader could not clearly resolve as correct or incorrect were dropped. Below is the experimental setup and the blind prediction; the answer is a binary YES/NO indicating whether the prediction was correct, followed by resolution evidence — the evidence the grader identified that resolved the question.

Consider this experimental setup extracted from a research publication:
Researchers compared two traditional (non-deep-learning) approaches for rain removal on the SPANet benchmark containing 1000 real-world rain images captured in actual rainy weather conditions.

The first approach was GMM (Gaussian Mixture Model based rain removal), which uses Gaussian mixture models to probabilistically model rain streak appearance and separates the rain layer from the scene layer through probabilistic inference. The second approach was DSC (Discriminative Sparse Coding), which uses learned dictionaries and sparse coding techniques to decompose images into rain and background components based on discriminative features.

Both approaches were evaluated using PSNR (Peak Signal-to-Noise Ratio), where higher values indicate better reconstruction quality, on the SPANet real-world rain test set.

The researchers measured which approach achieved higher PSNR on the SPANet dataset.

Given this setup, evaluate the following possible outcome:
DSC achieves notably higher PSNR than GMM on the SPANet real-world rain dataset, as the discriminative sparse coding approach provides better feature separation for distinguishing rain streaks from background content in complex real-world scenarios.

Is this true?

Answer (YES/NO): NO